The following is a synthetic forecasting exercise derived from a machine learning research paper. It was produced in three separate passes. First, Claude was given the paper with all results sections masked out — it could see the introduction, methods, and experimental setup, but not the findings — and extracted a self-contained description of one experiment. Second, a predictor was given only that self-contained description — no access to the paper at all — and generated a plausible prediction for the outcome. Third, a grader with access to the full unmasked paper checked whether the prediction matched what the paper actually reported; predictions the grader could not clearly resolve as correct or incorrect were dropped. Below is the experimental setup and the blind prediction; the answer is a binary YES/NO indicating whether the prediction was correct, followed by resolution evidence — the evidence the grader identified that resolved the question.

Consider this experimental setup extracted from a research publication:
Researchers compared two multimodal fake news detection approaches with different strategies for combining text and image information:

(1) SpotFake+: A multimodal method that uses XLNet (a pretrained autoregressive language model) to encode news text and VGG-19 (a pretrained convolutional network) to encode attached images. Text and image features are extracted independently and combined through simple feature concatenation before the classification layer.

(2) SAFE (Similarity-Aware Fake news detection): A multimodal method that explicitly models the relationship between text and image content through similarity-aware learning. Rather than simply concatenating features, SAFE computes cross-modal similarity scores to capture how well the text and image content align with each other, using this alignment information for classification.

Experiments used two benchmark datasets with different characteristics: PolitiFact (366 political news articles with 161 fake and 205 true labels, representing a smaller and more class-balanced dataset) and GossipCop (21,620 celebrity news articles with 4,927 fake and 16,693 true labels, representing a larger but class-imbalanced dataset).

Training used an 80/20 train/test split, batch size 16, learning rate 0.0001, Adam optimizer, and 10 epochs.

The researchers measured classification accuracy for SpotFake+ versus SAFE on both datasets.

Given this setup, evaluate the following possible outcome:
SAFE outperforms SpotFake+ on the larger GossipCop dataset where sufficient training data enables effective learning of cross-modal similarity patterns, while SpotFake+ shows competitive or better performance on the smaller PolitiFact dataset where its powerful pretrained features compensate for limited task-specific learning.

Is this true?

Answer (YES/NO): NO